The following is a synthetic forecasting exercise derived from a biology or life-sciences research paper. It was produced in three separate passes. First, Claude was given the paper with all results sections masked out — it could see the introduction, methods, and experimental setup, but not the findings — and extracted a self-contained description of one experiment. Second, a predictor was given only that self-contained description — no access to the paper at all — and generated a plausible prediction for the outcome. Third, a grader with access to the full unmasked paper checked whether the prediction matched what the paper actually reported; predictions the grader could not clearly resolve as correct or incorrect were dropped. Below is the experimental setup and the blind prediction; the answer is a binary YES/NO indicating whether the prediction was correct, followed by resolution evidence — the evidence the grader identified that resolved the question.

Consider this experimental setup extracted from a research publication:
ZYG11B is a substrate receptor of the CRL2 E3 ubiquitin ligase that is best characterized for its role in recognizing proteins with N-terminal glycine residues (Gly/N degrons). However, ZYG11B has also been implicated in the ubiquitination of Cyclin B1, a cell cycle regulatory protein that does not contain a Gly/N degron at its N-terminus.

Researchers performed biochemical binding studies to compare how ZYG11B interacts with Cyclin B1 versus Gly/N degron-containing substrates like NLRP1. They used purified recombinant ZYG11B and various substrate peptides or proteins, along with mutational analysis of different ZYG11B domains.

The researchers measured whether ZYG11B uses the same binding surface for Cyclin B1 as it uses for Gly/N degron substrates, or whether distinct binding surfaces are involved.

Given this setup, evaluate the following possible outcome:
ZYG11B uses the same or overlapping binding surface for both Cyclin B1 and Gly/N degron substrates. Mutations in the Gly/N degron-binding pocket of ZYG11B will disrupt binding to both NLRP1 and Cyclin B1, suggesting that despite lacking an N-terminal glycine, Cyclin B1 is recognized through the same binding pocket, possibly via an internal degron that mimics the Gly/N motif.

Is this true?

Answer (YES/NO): NO